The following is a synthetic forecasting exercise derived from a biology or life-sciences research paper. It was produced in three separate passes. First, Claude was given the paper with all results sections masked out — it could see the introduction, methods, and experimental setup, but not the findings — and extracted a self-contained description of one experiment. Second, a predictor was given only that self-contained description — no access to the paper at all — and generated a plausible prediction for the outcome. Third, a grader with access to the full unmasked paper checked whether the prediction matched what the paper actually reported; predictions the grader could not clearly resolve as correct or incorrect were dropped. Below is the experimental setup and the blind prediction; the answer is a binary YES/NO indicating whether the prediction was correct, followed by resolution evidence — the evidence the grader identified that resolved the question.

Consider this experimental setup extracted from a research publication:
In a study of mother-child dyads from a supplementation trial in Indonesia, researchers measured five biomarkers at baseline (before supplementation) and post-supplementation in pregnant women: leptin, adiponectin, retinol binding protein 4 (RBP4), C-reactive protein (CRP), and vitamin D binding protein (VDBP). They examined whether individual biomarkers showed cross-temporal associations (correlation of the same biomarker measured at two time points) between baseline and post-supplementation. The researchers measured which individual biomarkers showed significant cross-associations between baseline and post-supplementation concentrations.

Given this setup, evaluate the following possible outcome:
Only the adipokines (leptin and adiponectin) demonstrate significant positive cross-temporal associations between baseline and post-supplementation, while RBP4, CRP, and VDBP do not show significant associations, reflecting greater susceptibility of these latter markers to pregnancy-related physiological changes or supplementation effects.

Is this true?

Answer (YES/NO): NO